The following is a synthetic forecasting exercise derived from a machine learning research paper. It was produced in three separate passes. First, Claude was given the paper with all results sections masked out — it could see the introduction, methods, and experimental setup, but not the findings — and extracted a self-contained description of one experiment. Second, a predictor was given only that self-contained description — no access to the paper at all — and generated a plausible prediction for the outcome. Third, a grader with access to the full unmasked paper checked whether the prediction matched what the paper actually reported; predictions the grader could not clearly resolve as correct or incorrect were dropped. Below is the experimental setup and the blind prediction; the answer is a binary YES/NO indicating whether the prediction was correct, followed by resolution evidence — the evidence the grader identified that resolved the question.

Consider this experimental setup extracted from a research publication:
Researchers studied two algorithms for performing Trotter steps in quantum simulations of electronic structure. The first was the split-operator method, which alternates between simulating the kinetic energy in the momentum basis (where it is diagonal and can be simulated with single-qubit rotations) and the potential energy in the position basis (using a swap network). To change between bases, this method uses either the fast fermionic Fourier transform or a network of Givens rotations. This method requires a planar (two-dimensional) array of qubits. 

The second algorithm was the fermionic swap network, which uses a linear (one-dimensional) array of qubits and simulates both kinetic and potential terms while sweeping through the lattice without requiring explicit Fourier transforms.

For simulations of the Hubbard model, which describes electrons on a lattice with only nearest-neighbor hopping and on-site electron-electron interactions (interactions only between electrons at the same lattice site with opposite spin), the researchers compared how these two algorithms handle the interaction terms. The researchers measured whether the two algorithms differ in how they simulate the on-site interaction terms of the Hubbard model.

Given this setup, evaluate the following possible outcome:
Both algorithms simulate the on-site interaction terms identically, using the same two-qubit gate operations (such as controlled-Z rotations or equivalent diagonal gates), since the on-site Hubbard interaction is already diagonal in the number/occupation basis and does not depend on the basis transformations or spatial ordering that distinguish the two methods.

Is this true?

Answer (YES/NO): YES